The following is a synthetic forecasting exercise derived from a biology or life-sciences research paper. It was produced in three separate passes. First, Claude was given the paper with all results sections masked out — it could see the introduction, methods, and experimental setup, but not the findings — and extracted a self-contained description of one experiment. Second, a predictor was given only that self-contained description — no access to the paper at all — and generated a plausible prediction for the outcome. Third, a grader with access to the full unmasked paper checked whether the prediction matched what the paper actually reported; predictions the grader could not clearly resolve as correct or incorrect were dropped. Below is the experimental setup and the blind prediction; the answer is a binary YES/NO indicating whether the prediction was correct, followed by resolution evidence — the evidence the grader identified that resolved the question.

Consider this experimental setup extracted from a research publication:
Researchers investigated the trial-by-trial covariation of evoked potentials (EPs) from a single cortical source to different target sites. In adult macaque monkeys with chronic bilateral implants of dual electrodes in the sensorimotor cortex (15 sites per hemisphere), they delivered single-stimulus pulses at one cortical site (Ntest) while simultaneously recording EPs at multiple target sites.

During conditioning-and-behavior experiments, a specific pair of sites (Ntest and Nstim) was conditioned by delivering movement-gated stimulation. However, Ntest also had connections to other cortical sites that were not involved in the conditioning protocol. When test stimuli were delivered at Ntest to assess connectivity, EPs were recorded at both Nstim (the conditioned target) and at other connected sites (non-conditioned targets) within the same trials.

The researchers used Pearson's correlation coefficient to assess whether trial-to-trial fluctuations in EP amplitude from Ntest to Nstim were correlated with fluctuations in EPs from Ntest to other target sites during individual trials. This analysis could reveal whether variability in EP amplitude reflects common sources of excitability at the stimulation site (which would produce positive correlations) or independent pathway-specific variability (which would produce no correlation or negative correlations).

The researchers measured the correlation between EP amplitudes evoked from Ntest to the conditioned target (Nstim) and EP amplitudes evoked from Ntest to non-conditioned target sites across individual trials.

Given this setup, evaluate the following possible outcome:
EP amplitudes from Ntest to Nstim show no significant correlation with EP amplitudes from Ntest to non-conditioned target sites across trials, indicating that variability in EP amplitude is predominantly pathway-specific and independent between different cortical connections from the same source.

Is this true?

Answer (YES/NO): NO